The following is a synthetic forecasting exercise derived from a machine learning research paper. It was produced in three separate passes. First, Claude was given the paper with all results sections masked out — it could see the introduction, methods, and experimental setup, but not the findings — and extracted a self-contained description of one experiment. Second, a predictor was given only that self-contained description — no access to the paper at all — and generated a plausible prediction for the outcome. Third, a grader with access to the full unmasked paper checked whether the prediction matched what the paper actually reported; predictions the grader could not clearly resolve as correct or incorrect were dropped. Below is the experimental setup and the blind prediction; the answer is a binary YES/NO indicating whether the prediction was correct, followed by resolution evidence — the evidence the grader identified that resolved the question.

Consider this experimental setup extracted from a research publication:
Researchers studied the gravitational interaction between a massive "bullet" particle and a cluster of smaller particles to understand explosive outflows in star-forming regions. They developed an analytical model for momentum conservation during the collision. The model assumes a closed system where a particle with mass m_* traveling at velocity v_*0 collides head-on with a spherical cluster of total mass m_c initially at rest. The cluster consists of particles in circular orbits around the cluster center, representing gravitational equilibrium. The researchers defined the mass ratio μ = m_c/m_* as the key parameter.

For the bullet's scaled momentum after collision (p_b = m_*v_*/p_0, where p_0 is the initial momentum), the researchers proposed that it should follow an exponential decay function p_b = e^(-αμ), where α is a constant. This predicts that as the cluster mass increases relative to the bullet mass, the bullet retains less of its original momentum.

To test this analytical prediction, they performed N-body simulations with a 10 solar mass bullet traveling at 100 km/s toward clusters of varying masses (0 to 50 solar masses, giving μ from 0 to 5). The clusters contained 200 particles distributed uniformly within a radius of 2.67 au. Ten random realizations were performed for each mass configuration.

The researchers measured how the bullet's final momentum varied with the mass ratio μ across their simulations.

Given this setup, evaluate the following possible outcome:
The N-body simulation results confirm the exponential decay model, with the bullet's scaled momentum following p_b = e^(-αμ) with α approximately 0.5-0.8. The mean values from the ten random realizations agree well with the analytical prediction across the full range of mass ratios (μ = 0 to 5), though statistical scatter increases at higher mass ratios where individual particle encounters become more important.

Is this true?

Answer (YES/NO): YES